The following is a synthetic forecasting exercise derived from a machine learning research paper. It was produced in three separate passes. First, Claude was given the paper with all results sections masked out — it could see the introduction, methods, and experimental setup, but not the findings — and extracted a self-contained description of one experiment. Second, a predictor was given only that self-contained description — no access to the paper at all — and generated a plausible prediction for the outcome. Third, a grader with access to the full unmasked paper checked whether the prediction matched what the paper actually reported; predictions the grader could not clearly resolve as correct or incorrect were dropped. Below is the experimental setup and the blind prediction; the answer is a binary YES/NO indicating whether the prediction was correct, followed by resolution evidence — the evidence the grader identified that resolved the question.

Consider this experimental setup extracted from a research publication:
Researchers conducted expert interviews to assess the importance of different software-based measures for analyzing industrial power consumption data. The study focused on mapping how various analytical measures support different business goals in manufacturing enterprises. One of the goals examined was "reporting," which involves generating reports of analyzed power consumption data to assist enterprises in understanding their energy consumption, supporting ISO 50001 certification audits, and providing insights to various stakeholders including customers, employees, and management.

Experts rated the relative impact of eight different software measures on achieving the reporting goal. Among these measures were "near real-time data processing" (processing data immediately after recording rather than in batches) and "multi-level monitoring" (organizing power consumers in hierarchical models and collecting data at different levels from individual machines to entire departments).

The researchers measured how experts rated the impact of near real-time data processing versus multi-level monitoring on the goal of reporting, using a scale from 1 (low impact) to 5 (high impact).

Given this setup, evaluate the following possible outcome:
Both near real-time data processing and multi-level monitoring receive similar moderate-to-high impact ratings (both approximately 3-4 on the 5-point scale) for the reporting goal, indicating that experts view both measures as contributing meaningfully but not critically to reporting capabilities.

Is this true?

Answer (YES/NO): NO